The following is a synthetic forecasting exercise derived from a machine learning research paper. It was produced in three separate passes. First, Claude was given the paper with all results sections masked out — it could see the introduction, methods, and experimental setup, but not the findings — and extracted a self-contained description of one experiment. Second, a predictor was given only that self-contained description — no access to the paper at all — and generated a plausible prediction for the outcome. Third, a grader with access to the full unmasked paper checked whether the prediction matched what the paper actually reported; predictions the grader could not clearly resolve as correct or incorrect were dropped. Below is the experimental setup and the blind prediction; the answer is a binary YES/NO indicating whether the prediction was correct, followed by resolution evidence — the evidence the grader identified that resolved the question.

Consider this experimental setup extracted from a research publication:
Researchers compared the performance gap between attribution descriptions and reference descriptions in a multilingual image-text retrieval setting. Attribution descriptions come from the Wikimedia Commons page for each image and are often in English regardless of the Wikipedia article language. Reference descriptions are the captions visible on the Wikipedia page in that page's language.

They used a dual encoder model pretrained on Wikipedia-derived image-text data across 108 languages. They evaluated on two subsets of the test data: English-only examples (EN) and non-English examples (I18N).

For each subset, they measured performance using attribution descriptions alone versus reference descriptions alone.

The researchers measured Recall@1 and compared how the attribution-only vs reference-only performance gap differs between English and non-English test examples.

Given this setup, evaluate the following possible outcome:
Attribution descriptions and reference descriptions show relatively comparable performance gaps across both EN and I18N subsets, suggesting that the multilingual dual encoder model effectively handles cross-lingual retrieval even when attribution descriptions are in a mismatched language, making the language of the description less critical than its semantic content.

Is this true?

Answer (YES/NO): NO